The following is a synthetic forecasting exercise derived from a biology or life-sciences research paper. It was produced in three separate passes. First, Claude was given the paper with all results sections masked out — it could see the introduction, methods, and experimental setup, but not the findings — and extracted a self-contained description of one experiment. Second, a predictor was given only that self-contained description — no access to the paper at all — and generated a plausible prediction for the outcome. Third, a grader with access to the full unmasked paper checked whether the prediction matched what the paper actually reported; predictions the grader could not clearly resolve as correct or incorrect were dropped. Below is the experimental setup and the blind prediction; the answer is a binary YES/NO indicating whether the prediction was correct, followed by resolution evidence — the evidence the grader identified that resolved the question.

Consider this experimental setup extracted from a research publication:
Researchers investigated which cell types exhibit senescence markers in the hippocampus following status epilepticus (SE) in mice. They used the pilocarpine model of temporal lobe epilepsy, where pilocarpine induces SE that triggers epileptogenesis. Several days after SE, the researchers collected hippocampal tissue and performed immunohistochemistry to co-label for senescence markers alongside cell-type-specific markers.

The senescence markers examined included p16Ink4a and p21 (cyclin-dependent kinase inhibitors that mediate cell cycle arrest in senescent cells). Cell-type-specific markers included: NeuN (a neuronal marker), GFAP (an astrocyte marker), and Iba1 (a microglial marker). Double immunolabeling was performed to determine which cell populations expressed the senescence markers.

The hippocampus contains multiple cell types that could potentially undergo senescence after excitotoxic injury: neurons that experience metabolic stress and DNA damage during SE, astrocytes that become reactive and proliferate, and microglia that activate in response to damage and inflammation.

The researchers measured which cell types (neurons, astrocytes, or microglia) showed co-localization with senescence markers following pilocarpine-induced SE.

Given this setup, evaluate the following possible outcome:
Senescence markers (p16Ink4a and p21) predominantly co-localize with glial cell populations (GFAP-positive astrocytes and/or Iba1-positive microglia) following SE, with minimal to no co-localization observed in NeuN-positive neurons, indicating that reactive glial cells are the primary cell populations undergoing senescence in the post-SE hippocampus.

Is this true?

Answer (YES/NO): NO